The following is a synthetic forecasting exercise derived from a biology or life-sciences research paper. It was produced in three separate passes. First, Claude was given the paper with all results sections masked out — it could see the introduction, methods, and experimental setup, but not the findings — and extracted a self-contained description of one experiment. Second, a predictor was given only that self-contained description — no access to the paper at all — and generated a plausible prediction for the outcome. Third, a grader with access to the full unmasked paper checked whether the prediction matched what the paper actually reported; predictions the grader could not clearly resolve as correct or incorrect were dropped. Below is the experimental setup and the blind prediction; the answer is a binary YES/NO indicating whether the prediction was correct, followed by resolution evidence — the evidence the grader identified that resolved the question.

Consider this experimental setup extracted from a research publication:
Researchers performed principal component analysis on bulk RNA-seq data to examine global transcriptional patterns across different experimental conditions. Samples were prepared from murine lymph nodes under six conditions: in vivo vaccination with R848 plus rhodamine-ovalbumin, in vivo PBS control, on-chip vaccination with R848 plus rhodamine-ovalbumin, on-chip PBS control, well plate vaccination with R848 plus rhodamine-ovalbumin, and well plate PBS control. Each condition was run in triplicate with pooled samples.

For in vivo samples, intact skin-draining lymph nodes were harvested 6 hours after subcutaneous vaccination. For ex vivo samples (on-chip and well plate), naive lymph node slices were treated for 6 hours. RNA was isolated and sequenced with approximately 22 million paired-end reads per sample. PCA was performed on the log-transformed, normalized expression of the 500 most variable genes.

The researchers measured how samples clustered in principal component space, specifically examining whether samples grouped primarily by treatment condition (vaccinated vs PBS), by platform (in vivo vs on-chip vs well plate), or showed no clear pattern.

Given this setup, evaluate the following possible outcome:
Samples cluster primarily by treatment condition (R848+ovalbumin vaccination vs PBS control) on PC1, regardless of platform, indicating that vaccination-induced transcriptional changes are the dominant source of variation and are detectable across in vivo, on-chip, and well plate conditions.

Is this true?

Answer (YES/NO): NO